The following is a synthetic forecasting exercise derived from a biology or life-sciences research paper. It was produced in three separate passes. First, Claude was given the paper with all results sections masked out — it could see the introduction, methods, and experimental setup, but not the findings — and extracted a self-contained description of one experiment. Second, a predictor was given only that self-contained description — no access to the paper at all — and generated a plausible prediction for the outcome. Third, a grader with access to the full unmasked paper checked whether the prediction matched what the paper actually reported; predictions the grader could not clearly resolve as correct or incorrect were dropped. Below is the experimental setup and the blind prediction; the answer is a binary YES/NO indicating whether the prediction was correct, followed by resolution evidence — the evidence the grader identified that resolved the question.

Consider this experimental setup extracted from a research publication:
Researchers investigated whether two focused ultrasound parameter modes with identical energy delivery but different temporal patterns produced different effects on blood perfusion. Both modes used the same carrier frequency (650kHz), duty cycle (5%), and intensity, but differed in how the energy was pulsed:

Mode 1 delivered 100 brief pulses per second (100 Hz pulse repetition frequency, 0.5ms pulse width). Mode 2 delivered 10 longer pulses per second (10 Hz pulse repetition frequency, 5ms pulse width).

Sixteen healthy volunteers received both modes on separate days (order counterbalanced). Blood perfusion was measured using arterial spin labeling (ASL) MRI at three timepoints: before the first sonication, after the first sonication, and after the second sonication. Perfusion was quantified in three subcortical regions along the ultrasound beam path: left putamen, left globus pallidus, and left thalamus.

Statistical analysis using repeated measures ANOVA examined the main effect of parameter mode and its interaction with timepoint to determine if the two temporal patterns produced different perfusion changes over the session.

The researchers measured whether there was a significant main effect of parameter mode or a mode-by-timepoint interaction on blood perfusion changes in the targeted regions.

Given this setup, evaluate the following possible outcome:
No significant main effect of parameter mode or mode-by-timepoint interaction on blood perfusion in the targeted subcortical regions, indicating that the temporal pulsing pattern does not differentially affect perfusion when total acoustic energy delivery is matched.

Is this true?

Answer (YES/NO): YES